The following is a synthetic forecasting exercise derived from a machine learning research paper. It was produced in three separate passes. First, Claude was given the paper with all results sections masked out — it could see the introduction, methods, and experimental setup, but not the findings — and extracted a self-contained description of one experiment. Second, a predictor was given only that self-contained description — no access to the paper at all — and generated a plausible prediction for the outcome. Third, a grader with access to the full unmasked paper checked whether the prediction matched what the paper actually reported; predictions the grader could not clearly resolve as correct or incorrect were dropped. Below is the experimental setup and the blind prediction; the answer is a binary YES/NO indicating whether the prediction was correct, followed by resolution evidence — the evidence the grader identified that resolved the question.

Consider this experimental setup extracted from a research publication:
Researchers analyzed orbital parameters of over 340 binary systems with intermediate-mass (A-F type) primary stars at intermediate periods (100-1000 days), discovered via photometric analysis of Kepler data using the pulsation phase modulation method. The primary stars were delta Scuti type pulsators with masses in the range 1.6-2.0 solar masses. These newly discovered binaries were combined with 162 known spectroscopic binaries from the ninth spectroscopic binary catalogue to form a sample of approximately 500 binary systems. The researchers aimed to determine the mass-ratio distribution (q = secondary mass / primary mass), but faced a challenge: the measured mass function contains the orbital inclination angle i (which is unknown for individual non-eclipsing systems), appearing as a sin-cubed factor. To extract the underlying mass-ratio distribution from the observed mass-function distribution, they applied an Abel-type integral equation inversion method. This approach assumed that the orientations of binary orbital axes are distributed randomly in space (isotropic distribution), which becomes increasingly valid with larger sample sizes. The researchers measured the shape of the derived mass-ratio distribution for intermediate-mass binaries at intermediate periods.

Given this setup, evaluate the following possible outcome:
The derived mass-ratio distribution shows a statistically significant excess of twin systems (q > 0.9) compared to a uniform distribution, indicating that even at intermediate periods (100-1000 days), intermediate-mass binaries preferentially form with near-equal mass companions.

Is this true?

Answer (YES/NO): NO